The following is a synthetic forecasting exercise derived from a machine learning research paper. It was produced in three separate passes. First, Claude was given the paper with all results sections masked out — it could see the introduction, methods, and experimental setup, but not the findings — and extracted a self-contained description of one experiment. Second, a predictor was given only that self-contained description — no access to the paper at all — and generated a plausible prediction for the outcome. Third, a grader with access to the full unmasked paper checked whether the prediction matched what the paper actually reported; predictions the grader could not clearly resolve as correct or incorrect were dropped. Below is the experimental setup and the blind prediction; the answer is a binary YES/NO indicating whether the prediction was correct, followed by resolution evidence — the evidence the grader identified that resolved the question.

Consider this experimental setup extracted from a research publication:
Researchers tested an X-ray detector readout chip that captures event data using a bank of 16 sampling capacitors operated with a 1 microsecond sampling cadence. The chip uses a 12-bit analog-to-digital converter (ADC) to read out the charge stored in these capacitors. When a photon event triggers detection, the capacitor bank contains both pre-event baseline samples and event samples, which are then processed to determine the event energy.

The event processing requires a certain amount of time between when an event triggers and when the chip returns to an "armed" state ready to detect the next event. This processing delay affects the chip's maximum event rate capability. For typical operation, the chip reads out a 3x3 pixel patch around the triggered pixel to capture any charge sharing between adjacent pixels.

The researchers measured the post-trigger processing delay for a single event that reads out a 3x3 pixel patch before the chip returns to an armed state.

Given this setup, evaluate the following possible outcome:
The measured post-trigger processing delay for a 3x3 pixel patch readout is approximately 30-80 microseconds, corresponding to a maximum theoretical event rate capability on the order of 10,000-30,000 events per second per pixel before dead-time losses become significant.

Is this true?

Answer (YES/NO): NO